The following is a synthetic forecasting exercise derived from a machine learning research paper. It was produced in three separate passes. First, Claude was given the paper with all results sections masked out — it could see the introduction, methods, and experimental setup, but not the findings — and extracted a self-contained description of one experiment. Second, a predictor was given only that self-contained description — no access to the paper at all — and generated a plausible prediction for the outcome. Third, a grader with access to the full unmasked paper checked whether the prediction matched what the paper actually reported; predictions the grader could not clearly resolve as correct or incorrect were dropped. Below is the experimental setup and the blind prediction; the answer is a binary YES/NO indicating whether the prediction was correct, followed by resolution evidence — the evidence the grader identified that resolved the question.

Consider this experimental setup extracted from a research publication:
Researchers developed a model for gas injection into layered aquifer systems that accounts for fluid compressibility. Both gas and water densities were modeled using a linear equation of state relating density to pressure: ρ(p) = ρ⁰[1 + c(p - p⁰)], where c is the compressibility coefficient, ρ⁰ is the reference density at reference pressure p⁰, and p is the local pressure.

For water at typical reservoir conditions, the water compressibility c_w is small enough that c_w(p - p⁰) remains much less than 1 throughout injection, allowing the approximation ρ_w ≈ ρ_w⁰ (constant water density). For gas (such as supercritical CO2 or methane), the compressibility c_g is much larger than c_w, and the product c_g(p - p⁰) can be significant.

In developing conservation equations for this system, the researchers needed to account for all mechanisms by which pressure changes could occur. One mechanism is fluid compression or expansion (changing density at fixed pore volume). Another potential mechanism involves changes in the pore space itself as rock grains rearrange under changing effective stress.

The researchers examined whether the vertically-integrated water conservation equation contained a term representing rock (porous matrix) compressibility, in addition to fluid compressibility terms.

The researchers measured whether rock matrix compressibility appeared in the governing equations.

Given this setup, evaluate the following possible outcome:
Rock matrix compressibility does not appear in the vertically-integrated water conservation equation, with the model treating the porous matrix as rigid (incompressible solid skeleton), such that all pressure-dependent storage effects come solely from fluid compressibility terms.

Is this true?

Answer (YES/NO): NO